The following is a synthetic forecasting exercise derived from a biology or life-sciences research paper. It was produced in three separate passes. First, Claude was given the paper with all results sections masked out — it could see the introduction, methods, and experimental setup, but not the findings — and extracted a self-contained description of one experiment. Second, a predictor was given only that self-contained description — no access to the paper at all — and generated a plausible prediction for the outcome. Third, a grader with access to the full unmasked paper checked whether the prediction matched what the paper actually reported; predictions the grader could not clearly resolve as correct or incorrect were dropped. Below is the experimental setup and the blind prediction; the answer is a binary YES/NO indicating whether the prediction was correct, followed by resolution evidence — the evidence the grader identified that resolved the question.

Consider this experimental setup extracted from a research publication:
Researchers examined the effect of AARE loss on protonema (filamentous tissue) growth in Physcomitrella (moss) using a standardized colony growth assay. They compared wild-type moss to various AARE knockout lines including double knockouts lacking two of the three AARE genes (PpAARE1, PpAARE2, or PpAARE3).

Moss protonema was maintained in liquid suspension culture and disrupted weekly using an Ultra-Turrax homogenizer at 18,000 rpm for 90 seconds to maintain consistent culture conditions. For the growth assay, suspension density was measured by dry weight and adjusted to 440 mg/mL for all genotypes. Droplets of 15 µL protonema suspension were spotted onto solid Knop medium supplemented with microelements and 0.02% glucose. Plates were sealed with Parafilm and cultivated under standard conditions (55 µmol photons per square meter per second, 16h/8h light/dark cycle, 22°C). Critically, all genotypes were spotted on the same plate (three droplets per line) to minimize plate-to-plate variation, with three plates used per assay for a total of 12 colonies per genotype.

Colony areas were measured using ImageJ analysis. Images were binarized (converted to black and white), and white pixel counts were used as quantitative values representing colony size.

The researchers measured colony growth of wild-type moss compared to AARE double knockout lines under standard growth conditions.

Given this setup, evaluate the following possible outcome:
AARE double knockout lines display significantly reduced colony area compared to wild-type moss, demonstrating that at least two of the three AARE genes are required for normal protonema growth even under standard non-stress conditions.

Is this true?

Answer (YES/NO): NO